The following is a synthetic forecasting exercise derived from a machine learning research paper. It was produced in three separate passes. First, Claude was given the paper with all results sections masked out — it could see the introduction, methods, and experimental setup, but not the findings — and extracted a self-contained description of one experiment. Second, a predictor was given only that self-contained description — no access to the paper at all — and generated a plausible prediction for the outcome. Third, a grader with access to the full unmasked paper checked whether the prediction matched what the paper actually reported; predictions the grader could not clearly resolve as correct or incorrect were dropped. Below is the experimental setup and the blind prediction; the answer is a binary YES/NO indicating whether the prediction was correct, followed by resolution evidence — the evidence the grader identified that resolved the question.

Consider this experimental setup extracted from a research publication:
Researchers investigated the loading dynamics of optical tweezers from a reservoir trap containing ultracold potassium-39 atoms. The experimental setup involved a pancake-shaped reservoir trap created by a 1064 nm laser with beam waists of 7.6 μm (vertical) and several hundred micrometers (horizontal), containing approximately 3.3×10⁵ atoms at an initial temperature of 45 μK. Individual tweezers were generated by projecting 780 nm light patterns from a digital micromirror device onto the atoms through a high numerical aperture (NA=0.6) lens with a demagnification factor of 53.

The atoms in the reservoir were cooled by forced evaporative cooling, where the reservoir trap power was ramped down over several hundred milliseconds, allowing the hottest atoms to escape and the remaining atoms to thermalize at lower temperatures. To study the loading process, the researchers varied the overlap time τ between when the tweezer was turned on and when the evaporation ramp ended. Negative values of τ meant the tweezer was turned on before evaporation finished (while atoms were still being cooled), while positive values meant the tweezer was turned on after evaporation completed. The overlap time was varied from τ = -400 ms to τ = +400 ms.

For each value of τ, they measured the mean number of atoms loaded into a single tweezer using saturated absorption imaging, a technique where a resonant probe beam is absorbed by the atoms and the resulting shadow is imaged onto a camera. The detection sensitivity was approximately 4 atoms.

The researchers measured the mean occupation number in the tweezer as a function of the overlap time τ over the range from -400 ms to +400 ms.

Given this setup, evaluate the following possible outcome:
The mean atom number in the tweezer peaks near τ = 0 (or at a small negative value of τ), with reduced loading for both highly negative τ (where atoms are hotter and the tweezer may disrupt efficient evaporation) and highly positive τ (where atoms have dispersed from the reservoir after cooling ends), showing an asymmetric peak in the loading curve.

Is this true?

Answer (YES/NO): NO